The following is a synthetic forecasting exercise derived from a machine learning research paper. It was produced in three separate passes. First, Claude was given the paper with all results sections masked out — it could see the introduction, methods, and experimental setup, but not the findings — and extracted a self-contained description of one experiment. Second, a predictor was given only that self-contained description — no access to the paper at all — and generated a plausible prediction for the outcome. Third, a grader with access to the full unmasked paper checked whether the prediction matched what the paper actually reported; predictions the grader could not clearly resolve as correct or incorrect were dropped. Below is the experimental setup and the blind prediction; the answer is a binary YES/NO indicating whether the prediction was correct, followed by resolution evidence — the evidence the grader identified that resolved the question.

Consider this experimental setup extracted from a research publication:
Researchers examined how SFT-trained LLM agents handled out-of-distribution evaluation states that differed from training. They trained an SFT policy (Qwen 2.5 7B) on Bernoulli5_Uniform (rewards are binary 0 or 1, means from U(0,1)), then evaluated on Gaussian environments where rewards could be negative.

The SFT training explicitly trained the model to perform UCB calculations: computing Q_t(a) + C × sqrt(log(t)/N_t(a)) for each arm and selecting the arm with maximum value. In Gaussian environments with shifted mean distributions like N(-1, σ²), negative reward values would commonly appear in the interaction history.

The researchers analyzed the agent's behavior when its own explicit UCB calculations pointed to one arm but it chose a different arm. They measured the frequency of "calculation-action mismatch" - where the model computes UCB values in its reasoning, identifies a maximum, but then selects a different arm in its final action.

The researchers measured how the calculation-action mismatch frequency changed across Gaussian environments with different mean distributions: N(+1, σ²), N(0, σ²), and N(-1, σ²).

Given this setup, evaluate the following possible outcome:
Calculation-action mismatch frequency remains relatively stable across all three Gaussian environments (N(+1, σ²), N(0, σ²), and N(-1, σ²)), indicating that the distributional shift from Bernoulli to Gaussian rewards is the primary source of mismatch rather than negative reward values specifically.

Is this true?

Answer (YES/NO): NO